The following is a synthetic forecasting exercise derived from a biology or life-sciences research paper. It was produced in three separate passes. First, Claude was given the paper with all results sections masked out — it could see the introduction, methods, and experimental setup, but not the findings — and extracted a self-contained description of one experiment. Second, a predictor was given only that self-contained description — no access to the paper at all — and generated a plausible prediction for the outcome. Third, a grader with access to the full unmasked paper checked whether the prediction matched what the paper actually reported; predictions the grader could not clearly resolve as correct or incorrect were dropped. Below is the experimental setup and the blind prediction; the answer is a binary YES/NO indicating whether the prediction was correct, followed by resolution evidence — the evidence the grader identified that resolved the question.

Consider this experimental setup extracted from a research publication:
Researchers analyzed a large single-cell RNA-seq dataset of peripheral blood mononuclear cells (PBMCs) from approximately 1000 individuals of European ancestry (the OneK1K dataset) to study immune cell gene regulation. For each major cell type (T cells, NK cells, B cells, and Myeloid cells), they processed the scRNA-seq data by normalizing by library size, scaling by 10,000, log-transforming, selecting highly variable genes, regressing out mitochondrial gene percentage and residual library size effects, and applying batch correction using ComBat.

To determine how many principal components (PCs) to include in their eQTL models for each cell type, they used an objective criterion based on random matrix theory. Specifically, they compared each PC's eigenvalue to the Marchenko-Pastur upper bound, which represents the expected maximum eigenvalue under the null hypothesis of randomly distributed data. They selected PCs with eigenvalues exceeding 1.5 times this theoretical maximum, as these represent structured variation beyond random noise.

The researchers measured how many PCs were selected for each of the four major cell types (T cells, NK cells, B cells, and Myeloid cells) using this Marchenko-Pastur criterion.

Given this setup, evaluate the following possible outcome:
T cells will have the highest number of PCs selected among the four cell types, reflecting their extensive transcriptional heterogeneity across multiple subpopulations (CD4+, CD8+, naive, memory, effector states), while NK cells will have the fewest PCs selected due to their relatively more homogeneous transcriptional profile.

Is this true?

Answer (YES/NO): YES